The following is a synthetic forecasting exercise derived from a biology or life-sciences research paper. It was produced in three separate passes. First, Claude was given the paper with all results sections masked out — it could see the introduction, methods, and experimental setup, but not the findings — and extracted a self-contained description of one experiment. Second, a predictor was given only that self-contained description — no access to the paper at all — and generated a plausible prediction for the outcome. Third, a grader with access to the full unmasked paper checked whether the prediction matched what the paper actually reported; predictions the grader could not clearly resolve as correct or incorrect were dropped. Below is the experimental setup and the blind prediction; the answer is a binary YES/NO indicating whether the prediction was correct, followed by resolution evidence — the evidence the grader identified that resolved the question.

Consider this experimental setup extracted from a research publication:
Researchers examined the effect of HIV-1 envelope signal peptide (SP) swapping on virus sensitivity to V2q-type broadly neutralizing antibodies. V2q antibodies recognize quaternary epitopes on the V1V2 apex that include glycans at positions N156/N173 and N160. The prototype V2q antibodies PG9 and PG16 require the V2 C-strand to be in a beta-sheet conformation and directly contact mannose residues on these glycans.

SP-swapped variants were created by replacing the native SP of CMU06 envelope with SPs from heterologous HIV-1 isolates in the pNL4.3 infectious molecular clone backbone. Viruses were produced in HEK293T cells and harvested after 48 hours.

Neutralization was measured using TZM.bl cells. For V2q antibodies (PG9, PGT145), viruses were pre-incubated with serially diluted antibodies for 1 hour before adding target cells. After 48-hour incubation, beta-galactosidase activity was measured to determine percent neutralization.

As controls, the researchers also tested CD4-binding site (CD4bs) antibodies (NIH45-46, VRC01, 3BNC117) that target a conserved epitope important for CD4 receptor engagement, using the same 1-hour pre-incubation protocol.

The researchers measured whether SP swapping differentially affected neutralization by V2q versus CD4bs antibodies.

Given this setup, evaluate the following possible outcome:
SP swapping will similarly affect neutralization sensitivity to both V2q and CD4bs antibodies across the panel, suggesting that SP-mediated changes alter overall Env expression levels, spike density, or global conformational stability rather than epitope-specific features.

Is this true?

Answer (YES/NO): NO